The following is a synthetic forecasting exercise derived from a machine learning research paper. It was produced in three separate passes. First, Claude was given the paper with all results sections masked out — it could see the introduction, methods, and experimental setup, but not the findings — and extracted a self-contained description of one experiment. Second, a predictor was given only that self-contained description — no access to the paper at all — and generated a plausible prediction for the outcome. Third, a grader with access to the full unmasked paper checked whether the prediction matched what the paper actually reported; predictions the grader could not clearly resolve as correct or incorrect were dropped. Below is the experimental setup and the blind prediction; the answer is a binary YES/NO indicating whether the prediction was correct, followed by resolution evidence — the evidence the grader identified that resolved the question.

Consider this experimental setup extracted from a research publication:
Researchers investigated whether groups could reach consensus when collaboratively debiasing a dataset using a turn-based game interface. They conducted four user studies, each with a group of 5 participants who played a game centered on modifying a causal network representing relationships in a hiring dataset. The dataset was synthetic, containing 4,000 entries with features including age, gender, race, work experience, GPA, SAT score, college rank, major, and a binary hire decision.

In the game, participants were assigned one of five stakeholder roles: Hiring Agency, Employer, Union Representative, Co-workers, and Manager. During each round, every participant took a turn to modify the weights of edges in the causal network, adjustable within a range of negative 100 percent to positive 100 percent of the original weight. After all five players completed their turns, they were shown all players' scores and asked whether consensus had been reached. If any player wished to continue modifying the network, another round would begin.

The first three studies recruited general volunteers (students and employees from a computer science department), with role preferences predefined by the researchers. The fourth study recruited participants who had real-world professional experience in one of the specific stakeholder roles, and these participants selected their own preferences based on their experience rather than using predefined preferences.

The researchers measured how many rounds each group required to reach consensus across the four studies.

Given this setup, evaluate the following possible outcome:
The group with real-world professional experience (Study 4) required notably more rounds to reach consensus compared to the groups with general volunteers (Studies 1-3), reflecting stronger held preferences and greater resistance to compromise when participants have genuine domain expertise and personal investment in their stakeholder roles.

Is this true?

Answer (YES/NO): NO